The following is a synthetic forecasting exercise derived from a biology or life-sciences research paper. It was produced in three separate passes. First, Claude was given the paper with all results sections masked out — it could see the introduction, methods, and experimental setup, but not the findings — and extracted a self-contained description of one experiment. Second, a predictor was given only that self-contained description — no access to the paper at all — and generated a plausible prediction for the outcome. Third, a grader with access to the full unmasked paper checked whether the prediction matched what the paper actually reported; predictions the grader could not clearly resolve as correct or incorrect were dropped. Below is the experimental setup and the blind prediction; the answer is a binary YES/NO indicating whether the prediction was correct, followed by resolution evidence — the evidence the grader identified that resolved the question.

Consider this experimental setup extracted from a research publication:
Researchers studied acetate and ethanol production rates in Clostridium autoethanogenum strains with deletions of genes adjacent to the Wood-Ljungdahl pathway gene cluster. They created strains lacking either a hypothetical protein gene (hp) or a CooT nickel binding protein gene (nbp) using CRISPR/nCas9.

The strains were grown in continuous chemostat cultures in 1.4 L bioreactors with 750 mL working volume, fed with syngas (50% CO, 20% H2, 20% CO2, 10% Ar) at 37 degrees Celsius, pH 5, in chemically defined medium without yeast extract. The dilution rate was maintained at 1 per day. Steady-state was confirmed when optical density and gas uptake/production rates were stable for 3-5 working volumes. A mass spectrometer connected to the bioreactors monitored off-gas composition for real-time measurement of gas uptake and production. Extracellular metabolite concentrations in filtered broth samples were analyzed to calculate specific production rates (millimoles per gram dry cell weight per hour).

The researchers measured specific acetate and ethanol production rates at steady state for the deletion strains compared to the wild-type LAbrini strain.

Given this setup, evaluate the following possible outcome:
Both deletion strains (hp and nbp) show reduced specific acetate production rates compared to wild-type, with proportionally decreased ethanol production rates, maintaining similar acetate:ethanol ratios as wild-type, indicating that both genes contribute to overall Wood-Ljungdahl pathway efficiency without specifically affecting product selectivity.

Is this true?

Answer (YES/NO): NO